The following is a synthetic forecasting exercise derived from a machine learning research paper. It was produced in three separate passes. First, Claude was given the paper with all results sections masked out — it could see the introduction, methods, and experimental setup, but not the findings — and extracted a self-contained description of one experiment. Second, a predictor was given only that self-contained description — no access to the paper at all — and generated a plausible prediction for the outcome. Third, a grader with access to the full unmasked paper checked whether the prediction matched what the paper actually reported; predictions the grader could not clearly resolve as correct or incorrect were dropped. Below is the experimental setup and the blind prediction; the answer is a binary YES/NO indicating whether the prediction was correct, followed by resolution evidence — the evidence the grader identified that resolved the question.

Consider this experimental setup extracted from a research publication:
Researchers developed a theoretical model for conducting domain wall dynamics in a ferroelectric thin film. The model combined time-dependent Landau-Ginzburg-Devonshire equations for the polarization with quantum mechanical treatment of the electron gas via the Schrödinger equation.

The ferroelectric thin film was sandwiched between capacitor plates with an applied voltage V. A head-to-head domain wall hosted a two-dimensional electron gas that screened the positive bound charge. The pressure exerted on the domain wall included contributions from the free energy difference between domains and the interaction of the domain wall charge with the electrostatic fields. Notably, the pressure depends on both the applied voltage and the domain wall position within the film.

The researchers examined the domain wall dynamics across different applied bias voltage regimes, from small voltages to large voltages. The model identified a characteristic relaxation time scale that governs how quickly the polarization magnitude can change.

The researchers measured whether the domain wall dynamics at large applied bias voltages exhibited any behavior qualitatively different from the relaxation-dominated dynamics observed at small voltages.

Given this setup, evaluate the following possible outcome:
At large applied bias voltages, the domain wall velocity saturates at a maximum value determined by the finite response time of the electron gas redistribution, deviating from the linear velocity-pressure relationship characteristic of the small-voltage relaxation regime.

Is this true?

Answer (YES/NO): NO